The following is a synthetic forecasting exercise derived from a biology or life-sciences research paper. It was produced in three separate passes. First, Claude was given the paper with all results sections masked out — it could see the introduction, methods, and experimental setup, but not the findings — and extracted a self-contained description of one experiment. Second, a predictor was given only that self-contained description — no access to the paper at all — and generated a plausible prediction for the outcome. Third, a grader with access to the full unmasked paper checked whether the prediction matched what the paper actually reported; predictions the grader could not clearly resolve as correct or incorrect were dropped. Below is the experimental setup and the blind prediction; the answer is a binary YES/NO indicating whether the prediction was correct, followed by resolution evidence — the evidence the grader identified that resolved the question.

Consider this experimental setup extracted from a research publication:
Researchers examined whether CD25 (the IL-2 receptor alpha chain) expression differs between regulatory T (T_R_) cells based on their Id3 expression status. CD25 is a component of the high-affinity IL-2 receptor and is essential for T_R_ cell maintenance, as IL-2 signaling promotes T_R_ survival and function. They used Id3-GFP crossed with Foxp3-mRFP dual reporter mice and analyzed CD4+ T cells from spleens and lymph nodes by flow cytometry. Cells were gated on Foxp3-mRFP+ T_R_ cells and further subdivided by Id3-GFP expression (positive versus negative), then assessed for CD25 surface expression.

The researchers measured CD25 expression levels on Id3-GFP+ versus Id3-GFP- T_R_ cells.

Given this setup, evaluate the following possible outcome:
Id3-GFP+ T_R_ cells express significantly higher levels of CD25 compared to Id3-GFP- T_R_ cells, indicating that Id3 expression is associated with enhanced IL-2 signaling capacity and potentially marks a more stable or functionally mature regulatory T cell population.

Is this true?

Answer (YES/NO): YES